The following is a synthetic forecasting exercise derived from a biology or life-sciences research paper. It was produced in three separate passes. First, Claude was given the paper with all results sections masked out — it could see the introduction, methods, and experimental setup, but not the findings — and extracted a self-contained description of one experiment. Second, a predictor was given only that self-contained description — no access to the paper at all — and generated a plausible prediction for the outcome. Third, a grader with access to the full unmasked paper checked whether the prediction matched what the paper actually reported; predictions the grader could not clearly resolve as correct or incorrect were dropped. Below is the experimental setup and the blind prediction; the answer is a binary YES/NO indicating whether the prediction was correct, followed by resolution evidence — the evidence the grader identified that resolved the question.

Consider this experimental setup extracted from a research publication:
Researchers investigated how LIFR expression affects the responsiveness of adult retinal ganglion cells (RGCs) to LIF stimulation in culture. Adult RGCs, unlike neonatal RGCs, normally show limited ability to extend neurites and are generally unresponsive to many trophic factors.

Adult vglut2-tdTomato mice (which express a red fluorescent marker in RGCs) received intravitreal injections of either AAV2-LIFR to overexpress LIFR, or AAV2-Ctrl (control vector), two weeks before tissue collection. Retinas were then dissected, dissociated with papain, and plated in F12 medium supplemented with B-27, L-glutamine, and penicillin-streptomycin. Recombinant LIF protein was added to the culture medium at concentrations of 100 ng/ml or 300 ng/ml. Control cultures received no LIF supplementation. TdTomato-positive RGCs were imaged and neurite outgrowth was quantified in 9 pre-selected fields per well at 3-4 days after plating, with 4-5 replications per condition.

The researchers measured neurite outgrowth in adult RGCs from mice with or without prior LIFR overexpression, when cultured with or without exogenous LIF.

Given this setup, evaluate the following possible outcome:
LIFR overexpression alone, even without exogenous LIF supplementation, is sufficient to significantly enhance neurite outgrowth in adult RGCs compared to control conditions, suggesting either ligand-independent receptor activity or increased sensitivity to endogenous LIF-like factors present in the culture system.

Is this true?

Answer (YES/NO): YES